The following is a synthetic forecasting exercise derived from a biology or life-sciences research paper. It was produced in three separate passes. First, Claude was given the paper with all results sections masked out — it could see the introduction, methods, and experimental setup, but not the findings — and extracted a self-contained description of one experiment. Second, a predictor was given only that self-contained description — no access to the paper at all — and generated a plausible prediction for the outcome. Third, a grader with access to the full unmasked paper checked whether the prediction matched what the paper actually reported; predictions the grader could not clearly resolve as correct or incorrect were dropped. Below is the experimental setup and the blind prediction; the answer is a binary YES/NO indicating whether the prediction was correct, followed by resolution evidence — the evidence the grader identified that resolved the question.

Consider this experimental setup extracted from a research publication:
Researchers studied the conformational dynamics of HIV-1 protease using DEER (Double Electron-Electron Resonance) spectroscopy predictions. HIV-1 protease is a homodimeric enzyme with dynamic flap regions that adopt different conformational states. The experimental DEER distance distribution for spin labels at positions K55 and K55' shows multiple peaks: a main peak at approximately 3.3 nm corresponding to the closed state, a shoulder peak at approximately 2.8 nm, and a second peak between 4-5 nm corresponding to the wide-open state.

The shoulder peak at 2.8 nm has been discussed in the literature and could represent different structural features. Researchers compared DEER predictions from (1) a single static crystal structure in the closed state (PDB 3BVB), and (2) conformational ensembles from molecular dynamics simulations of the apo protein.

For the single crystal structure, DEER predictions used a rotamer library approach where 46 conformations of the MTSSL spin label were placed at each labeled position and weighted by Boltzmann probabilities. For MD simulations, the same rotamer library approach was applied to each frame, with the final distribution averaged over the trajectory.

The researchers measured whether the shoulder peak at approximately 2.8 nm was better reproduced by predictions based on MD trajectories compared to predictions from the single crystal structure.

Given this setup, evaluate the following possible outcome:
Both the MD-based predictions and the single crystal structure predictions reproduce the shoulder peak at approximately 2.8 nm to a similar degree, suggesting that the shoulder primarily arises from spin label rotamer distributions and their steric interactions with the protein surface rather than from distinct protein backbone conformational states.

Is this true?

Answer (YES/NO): NO